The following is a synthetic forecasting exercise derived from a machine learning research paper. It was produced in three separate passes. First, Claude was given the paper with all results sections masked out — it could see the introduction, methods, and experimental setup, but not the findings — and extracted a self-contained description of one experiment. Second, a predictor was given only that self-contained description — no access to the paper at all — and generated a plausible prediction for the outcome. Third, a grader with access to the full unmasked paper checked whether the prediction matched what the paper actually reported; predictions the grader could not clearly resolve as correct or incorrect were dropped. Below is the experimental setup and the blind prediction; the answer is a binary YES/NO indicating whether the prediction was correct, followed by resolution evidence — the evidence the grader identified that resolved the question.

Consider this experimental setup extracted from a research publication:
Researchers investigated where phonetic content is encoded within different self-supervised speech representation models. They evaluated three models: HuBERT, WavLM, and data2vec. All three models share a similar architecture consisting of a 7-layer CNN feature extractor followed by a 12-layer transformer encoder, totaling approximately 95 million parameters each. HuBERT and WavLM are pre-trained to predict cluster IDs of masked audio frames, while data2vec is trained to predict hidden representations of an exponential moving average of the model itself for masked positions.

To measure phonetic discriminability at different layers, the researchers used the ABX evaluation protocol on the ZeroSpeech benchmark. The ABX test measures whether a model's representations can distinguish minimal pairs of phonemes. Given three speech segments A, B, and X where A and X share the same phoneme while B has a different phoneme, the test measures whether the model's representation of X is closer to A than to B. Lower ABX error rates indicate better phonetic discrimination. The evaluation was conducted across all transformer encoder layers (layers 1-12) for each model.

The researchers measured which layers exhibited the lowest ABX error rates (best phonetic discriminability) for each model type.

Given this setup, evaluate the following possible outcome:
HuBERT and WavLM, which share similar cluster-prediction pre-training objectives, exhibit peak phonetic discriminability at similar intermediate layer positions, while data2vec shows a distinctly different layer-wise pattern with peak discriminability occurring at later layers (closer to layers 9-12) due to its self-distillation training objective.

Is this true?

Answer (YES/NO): NO